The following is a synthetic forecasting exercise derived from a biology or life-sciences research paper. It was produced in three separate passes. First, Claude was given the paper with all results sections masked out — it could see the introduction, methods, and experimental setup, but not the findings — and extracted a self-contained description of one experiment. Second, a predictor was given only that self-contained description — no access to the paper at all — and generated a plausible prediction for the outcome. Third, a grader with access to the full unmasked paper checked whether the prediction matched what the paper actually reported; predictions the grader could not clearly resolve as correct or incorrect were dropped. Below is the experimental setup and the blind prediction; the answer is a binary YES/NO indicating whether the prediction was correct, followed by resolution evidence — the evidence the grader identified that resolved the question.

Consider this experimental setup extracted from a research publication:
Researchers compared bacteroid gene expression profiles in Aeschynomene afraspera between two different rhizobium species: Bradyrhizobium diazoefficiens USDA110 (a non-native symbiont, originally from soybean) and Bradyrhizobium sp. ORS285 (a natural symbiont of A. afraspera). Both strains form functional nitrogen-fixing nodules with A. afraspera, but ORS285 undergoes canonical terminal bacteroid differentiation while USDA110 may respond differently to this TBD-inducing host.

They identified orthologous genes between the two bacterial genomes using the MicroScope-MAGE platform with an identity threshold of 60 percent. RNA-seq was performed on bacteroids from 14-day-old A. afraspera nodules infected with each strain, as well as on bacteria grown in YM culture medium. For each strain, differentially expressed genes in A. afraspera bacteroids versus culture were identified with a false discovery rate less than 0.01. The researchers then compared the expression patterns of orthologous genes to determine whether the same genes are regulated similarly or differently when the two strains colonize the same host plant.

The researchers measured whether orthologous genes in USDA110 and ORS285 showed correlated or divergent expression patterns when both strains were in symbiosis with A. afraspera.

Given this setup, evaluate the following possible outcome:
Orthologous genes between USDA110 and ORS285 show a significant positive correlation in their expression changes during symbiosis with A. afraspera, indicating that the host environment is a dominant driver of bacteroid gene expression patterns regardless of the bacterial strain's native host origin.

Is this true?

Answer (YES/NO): NO